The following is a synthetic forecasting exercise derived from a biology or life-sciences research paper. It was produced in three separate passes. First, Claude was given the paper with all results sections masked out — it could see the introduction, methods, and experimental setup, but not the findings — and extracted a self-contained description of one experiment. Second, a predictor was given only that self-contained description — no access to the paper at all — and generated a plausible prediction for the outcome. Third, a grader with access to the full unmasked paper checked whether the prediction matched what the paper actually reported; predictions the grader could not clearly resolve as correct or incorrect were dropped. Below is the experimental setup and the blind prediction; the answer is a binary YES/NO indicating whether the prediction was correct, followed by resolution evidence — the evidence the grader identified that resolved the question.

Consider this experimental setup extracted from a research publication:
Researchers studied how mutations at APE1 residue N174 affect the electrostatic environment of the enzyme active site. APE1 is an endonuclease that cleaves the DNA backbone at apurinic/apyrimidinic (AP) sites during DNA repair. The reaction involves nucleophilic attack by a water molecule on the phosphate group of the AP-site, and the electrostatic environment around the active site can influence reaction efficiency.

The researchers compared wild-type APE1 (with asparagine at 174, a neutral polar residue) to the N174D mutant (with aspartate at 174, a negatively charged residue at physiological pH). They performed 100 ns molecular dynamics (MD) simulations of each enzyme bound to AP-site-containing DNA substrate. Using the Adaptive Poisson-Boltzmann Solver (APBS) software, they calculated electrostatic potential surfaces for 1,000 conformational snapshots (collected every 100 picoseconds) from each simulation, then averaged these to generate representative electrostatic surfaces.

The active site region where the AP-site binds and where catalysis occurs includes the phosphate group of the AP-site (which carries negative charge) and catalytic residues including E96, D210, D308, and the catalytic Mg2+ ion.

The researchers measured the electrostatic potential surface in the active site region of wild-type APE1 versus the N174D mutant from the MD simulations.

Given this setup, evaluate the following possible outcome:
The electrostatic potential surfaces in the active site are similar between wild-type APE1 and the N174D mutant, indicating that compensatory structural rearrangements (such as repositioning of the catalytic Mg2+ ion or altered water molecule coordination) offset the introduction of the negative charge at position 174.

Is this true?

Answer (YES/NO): NO